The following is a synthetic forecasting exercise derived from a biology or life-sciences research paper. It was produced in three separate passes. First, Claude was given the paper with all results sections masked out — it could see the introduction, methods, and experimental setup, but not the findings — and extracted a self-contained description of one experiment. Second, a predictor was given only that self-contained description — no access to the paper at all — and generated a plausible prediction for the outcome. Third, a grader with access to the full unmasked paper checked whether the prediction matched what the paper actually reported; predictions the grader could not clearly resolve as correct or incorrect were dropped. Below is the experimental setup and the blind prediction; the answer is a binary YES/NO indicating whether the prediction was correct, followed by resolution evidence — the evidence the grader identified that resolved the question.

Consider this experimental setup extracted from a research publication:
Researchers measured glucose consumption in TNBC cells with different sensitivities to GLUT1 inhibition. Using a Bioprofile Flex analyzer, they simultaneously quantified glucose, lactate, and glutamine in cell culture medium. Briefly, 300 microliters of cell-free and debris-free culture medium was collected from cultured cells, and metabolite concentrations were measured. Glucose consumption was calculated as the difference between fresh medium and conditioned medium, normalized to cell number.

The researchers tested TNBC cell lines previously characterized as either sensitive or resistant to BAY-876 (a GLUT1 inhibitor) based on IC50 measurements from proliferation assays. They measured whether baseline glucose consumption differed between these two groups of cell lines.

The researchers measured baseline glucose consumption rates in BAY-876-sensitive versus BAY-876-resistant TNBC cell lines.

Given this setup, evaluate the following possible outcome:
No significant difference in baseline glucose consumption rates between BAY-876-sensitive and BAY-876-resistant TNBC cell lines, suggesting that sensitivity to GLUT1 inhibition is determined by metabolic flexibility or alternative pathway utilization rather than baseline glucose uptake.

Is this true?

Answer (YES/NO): NO